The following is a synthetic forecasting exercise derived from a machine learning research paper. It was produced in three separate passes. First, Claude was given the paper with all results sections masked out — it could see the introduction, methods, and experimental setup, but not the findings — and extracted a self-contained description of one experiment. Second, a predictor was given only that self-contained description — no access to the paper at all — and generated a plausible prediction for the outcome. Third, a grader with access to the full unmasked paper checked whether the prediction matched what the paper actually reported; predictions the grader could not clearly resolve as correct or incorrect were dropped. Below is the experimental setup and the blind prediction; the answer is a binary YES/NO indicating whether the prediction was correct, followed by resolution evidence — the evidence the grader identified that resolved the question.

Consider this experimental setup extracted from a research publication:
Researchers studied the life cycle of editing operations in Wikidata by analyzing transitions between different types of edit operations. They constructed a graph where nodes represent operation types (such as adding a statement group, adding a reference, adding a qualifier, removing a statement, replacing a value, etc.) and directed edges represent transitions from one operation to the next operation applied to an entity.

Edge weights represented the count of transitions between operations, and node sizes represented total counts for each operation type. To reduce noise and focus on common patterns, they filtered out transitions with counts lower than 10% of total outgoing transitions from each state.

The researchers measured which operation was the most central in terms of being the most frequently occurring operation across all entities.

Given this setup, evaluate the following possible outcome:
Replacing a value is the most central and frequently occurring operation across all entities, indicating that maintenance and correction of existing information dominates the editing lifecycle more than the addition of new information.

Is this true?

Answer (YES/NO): NO